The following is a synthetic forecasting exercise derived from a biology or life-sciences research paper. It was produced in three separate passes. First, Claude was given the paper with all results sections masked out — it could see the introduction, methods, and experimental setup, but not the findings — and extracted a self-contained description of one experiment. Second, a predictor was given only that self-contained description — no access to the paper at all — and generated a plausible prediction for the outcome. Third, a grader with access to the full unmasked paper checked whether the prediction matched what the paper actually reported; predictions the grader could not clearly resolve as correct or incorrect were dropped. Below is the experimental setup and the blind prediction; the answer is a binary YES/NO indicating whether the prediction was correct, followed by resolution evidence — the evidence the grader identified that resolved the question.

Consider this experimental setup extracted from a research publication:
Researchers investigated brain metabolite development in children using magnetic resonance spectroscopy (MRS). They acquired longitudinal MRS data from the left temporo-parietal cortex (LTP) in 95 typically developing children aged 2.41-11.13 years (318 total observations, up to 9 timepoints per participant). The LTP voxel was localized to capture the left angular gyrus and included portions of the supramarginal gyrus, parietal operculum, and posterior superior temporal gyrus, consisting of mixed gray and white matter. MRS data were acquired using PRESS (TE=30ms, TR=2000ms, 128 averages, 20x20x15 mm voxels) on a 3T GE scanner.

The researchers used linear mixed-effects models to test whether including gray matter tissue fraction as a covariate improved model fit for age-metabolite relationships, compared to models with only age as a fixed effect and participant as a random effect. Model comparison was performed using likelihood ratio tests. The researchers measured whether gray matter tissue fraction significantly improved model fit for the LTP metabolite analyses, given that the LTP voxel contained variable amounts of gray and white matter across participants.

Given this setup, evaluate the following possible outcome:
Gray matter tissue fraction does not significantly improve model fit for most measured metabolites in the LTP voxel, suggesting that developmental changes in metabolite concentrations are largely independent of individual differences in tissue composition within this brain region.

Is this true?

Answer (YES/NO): NO